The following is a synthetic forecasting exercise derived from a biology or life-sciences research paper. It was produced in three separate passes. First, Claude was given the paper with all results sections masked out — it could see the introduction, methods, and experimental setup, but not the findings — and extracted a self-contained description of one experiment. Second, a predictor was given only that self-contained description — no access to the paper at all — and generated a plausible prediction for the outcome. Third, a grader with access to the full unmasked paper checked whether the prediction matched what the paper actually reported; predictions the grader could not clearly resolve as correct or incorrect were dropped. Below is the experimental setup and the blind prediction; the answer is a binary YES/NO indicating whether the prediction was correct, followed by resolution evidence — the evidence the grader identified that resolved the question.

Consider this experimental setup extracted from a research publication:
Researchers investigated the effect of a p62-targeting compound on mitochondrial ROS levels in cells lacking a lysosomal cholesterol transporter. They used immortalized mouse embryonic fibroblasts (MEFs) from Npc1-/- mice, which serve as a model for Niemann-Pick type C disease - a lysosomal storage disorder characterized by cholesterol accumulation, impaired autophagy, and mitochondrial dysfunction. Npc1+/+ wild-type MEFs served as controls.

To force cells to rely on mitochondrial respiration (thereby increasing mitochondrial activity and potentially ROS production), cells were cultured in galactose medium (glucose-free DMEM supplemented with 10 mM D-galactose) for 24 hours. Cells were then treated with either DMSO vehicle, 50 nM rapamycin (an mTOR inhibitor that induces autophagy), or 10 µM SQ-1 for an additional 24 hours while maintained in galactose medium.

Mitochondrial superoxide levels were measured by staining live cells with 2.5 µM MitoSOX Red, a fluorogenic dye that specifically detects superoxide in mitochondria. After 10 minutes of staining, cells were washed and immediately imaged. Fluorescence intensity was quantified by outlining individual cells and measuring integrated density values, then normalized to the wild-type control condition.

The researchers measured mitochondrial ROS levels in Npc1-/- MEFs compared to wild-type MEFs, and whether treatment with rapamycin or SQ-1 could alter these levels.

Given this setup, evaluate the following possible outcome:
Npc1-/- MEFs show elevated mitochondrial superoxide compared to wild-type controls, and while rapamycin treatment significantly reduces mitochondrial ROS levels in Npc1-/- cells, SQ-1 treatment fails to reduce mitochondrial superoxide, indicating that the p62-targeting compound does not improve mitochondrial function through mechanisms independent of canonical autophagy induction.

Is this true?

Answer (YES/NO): NO